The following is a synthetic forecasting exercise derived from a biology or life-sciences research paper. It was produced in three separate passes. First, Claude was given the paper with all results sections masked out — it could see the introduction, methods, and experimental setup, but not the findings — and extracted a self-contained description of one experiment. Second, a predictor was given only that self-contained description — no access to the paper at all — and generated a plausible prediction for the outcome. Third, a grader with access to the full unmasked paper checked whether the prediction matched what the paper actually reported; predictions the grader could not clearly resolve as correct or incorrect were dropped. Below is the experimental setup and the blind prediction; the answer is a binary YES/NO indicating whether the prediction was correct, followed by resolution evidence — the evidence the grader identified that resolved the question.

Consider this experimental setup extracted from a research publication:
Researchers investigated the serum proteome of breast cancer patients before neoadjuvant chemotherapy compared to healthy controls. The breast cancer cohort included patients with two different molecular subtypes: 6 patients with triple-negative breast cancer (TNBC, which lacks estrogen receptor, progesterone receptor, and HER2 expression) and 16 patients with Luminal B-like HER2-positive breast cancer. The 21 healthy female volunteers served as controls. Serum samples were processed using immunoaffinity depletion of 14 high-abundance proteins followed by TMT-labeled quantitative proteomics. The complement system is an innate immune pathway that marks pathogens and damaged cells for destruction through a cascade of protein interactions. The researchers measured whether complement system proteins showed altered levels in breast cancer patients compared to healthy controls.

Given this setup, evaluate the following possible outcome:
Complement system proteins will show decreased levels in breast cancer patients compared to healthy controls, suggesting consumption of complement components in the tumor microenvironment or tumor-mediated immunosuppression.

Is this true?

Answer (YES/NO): NO